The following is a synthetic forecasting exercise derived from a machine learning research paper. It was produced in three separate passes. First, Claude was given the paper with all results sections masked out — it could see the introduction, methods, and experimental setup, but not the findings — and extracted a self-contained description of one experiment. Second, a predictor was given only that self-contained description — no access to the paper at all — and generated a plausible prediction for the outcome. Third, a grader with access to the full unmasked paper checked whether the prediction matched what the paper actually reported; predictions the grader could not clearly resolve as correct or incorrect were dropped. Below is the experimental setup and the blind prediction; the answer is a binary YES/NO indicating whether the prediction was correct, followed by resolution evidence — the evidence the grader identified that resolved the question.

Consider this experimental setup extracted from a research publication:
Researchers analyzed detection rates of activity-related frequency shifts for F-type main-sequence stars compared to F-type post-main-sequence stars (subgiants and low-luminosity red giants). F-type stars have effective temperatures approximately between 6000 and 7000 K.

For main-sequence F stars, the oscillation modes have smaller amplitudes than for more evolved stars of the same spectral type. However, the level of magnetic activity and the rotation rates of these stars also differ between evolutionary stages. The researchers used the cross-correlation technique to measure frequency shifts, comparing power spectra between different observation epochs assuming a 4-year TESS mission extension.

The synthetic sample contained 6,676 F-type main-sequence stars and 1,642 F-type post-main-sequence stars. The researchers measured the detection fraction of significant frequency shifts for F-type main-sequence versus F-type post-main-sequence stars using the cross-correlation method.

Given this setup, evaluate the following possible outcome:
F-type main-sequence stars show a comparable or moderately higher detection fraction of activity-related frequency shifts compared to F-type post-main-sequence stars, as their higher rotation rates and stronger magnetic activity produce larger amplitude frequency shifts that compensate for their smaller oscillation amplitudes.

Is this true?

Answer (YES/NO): YES